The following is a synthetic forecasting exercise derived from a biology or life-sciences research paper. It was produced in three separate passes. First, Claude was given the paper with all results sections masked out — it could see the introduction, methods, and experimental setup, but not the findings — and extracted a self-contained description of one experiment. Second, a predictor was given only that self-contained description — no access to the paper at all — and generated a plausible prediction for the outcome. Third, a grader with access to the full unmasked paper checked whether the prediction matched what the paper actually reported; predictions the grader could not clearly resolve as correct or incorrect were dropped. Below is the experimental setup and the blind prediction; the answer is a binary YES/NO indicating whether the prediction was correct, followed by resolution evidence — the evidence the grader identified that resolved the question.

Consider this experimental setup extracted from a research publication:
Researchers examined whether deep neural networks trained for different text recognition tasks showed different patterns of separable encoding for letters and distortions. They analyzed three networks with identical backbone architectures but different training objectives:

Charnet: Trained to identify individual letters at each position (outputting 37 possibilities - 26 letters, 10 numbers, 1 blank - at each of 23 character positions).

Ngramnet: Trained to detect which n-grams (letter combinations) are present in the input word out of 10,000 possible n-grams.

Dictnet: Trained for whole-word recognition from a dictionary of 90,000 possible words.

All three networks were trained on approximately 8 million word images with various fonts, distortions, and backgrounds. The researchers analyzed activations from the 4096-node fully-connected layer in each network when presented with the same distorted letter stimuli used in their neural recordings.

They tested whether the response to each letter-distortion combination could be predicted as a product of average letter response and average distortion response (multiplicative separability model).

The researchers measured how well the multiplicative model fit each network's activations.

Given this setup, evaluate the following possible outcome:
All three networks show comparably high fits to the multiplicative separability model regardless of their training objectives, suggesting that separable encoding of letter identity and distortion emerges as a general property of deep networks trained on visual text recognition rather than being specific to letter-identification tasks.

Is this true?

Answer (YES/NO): NO